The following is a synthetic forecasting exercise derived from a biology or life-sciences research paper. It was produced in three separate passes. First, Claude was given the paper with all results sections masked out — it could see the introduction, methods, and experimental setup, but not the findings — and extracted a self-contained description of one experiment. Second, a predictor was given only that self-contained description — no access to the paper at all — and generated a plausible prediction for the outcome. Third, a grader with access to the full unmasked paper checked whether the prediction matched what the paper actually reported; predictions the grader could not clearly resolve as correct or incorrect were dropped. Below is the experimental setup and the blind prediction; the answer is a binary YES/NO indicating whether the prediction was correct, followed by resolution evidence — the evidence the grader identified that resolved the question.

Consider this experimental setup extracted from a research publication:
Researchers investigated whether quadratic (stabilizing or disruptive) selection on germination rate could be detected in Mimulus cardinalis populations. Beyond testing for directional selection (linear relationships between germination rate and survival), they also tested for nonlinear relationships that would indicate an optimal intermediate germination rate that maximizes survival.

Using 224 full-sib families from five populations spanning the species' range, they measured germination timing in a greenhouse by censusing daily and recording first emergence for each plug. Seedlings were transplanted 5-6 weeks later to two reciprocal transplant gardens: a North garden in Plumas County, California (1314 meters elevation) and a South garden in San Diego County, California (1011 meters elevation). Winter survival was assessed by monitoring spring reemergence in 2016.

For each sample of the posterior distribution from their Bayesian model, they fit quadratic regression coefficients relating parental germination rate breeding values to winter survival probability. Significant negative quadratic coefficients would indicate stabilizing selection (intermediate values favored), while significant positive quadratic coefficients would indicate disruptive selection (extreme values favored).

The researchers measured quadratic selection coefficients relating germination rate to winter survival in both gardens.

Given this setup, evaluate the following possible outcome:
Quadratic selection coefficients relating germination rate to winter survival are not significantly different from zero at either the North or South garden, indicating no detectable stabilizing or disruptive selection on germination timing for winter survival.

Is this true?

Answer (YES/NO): YES